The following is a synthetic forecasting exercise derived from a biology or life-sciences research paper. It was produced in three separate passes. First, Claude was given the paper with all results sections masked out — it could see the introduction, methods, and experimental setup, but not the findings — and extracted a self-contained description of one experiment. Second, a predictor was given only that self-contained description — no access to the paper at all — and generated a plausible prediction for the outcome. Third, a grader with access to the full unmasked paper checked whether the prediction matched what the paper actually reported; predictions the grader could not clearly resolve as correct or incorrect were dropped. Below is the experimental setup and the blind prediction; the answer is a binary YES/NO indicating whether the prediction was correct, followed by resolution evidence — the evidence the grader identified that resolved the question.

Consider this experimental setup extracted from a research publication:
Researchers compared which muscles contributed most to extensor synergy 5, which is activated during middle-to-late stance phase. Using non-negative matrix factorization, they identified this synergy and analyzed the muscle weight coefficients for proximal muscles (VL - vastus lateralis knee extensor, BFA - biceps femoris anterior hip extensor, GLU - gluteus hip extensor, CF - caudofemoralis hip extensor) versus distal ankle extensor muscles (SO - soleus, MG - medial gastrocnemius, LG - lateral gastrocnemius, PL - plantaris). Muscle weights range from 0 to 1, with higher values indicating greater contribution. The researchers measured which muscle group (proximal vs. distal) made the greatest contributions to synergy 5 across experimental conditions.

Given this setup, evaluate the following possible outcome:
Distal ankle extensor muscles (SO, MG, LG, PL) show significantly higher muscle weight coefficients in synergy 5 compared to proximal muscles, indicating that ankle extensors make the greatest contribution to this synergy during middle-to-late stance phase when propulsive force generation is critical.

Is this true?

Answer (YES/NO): NO